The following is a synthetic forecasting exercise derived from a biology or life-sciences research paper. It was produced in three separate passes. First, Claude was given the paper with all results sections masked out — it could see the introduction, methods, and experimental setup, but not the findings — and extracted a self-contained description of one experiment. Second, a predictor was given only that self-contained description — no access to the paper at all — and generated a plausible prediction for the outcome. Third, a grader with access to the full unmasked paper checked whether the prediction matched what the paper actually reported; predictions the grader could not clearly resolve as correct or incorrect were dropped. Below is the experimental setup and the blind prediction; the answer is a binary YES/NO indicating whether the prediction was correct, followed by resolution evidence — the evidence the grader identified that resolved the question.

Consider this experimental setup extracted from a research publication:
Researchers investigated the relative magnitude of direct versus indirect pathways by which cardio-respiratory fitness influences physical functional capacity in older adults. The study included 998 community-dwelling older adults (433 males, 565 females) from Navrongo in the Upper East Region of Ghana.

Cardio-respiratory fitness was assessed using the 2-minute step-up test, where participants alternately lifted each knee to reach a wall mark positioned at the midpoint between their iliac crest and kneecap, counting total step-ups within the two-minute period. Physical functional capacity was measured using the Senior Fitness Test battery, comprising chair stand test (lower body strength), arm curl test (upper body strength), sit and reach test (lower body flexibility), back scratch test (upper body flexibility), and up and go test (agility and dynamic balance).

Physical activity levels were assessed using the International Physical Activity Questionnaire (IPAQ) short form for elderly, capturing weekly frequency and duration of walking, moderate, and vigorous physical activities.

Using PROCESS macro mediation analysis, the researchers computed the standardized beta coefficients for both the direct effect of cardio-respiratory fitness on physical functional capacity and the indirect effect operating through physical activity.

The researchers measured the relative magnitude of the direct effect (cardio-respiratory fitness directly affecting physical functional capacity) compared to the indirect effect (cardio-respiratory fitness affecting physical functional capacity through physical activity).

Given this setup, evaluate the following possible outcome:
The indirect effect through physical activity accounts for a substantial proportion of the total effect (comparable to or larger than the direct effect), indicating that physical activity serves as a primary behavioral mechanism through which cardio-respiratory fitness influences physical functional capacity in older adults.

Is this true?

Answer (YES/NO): NO